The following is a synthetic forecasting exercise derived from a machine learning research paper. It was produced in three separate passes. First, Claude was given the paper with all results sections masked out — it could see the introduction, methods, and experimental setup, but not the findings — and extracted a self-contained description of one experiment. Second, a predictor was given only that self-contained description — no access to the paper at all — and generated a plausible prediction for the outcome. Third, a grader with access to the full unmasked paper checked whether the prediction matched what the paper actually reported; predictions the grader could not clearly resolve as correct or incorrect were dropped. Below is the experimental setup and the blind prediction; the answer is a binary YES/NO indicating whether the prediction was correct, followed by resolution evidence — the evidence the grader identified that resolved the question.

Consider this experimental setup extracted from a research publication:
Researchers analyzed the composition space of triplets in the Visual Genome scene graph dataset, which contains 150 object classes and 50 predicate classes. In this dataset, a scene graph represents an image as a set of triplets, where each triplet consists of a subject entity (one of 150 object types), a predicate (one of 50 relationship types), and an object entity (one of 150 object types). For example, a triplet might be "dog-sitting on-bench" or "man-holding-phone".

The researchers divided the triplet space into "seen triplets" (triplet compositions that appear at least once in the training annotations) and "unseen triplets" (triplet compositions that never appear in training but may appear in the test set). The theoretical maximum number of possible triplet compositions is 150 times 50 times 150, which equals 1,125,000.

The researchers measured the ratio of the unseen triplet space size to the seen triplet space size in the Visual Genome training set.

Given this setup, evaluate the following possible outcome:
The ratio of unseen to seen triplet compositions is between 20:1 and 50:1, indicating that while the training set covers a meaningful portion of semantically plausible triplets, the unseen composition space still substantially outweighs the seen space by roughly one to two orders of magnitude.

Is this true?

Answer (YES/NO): YES